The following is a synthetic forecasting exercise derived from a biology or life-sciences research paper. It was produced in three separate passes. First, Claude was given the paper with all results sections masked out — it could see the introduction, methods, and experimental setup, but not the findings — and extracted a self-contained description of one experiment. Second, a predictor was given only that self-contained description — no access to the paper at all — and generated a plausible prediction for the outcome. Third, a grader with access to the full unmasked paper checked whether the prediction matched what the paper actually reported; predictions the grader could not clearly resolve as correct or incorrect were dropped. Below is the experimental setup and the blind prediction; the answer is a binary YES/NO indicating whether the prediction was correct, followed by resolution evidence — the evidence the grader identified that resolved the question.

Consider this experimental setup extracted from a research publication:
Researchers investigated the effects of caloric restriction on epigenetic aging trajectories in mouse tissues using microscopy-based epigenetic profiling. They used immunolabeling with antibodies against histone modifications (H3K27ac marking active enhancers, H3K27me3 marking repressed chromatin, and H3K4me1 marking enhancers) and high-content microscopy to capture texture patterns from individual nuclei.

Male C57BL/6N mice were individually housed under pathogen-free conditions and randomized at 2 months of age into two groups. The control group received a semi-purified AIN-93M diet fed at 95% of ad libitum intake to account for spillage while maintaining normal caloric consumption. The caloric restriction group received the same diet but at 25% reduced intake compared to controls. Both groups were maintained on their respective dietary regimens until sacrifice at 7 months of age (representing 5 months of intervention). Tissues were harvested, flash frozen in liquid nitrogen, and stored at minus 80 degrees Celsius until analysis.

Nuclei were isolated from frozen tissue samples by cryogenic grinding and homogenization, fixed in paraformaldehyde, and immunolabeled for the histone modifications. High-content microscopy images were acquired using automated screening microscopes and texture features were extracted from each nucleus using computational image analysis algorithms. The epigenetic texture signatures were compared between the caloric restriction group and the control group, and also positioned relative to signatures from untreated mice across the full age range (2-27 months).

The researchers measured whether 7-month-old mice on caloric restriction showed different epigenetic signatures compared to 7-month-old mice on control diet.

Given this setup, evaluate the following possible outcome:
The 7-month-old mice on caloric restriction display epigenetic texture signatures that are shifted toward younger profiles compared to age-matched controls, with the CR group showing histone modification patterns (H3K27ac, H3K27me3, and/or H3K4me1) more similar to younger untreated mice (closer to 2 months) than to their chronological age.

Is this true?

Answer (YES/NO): YES